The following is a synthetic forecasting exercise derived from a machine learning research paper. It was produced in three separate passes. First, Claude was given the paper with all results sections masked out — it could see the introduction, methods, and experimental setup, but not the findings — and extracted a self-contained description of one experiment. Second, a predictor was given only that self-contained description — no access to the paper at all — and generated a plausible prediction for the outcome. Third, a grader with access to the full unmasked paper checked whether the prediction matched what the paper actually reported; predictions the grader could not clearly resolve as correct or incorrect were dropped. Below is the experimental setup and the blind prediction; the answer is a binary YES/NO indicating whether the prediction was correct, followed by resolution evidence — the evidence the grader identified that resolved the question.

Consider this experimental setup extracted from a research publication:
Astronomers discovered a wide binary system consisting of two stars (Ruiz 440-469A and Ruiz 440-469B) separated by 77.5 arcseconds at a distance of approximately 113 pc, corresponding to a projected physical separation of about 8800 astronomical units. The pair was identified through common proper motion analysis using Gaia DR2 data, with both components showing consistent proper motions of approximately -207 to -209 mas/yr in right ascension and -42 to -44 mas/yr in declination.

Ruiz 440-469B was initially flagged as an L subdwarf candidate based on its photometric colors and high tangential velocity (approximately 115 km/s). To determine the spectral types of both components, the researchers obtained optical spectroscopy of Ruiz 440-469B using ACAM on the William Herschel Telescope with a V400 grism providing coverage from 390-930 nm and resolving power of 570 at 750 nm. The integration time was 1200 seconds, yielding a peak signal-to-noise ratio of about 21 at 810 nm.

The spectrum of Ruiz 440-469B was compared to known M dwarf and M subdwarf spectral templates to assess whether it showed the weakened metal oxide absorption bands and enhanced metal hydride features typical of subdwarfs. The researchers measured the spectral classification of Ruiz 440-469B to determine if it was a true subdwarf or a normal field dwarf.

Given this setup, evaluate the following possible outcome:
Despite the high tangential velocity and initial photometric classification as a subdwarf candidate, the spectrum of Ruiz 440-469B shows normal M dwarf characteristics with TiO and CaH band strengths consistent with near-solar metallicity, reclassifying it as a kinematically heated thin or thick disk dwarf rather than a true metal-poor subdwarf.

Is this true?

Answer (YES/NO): NO